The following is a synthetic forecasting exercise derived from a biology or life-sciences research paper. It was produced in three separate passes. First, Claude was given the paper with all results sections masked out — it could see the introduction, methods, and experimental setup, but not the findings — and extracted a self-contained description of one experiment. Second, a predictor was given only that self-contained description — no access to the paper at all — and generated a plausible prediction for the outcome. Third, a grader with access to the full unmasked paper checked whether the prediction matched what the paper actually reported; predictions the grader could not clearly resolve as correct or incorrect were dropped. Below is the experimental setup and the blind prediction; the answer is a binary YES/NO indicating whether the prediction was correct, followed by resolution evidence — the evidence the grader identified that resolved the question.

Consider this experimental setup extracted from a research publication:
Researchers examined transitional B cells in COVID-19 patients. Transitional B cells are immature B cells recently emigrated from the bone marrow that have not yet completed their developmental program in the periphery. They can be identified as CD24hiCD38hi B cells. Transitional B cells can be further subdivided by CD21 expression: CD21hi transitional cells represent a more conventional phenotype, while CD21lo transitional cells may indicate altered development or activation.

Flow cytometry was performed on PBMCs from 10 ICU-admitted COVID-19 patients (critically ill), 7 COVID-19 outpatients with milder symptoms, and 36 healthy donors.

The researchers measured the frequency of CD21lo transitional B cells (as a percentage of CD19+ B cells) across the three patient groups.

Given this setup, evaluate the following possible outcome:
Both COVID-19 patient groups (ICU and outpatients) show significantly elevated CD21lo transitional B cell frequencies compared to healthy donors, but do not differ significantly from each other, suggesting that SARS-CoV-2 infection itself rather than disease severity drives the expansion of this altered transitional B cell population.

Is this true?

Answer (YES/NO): NO